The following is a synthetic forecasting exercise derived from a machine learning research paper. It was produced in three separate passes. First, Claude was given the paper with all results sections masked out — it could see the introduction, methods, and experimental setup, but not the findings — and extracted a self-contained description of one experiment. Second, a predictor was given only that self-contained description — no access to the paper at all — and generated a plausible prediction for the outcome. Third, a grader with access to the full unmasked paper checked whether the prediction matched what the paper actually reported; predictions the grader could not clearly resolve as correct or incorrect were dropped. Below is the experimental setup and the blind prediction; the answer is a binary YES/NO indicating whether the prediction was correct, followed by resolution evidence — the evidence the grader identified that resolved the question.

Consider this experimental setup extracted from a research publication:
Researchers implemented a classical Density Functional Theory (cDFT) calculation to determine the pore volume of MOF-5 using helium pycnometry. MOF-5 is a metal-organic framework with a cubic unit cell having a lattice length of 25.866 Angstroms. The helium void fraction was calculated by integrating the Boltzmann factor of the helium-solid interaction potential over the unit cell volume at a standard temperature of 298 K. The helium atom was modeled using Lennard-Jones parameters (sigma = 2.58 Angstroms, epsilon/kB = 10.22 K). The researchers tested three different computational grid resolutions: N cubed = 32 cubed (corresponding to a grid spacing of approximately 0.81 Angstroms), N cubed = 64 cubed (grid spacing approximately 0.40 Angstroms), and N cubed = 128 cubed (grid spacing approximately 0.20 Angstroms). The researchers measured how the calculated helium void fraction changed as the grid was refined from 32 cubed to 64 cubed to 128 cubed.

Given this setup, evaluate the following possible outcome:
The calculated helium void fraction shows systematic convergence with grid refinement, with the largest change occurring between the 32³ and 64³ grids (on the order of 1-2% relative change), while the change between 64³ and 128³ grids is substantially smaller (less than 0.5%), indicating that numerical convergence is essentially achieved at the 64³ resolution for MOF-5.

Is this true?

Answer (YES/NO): NO